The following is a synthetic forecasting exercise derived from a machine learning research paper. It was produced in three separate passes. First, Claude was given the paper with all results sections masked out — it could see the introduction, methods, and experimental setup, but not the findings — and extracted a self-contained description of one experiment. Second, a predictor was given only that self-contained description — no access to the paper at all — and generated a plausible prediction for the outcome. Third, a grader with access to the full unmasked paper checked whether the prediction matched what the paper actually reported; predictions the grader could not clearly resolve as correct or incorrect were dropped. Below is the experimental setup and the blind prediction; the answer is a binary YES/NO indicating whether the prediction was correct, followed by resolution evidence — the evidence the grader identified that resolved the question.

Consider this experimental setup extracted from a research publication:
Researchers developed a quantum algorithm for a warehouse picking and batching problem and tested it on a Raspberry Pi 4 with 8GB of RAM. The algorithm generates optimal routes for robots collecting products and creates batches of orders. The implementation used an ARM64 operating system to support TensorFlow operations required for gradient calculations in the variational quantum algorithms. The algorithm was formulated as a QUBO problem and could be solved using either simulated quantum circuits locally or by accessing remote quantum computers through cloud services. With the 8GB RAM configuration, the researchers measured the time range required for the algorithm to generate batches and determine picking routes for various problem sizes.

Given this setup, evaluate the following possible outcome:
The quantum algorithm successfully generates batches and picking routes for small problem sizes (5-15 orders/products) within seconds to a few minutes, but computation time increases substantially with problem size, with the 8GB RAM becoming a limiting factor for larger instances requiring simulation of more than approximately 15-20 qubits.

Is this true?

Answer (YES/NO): NO